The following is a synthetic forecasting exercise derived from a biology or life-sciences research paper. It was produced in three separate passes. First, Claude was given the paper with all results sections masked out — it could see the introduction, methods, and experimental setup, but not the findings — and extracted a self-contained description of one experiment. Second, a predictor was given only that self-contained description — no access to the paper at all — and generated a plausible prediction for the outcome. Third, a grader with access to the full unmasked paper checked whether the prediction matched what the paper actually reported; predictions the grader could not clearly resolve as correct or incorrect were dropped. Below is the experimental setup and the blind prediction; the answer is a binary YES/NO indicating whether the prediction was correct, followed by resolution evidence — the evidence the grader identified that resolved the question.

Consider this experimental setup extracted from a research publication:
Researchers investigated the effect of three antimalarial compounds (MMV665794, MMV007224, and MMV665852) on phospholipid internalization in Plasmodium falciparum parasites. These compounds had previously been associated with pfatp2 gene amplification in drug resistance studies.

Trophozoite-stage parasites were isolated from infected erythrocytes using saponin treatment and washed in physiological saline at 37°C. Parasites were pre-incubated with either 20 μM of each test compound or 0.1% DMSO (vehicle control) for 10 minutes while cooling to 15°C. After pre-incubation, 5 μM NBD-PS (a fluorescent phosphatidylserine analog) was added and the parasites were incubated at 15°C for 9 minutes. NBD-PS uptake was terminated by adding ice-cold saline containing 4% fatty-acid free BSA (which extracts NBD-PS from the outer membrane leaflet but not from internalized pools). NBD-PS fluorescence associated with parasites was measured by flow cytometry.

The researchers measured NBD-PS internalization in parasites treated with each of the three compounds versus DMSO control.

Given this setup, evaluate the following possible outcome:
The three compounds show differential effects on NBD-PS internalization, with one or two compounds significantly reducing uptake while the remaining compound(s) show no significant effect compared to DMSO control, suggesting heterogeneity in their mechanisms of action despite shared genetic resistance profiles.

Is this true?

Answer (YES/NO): NO